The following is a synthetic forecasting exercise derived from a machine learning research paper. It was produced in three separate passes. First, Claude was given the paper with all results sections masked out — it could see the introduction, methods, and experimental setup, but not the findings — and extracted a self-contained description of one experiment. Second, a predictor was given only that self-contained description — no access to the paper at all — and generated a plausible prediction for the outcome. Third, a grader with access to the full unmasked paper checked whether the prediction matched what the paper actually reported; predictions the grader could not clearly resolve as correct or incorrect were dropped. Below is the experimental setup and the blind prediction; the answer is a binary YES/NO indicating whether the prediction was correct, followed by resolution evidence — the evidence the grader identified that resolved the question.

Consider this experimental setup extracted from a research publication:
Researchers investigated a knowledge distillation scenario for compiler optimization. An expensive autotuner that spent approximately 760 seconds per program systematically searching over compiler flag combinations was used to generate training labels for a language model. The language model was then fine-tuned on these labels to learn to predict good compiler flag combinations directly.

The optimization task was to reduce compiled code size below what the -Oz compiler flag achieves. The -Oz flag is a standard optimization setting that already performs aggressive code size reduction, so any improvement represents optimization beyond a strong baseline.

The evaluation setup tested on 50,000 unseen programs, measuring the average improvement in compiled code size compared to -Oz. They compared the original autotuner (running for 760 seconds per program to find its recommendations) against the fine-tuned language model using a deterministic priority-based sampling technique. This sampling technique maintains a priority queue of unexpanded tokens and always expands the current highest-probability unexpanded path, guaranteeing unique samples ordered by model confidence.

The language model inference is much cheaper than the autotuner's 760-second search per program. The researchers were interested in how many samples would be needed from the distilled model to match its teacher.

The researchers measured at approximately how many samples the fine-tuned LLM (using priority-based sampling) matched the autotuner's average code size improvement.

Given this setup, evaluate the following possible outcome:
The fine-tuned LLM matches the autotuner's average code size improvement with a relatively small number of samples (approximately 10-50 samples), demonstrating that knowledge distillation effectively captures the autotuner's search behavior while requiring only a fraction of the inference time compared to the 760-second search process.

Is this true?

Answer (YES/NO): YES